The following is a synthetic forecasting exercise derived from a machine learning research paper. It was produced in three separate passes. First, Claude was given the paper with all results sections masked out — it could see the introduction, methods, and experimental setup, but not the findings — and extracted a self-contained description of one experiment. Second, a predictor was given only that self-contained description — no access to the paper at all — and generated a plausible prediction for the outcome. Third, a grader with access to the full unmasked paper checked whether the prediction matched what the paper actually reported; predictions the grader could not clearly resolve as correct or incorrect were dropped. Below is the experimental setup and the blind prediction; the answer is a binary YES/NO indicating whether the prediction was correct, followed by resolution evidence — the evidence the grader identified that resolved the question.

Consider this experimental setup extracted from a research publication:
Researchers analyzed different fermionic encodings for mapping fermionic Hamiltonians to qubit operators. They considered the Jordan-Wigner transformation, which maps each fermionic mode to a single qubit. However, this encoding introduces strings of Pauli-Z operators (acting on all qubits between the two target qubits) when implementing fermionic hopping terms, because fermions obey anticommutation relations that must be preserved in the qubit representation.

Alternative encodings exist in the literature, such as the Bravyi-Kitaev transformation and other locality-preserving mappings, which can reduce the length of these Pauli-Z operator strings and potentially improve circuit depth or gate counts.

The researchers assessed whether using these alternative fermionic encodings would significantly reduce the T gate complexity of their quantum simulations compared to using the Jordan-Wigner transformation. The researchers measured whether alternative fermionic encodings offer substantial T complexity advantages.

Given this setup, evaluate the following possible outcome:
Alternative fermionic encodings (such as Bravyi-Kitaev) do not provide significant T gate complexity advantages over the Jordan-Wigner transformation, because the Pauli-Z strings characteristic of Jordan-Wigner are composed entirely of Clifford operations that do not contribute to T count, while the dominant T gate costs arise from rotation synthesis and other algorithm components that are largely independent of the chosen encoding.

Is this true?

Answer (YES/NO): YES